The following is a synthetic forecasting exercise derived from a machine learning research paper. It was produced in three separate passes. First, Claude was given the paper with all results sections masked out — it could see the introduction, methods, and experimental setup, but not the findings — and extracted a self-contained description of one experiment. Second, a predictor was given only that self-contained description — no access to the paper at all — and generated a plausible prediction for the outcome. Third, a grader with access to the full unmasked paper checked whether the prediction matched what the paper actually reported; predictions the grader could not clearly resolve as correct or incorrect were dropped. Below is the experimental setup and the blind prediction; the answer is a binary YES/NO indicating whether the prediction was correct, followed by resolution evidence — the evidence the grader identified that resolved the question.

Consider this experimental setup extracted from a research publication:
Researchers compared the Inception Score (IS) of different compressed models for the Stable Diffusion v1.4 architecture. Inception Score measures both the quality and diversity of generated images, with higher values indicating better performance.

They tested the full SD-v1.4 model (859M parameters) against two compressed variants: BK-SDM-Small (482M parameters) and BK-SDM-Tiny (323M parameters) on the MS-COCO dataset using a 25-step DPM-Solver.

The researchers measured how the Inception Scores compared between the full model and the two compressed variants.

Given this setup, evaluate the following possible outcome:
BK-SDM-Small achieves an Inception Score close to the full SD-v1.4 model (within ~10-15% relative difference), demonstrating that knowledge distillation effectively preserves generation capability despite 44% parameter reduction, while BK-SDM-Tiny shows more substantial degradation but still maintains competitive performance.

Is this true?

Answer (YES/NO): NO